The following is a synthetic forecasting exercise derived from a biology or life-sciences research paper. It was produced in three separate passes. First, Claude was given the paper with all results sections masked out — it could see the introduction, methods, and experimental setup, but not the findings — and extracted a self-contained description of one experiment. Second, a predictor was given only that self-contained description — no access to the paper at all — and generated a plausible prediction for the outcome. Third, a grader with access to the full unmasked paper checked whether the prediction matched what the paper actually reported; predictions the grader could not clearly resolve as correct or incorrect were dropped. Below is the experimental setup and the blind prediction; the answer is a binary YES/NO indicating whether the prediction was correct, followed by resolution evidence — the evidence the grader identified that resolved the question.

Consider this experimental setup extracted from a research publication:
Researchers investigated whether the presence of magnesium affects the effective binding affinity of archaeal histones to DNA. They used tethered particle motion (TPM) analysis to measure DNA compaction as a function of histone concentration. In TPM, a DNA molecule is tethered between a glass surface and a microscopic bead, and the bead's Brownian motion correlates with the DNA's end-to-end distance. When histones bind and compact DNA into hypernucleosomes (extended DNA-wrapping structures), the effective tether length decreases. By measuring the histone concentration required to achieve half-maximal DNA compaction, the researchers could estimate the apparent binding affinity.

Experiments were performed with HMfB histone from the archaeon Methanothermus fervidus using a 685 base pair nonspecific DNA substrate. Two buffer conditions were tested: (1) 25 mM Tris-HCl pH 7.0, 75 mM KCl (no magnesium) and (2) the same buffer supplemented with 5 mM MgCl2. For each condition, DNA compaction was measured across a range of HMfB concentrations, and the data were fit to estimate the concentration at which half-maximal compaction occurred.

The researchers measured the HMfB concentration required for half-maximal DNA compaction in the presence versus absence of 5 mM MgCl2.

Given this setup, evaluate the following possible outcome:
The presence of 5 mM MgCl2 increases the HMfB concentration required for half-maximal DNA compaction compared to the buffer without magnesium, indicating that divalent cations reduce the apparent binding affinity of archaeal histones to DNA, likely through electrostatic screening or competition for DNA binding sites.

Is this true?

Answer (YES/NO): NO